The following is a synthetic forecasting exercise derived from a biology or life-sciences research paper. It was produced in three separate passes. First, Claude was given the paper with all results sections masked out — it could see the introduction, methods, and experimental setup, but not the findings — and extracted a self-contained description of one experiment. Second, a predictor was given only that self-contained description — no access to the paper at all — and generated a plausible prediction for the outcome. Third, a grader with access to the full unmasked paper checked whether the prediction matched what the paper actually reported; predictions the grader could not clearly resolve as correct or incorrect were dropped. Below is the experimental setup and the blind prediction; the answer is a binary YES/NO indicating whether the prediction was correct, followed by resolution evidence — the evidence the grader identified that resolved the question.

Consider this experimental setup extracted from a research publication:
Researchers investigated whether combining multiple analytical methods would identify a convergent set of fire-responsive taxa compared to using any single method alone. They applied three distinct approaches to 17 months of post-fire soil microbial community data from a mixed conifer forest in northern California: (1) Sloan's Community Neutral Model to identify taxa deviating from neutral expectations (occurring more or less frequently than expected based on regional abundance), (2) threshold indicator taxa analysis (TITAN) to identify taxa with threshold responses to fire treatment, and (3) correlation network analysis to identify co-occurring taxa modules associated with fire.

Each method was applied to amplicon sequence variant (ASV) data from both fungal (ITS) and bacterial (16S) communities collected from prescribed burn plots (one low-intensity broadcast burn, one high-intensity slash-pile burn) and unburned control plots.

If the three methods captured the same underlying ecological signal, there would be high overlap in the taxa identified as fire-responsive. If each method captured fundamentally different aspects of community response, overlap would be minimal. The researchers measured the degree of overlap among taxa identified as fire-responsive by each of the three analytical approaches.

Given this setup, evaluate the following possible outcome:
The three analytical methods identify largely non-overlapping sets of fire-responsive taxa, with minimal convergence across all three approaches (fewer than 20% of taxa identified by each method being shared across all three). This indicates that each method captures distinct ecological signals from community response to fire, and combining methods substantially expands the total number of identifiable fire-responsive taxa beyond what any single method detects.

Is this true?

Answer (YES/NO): NO